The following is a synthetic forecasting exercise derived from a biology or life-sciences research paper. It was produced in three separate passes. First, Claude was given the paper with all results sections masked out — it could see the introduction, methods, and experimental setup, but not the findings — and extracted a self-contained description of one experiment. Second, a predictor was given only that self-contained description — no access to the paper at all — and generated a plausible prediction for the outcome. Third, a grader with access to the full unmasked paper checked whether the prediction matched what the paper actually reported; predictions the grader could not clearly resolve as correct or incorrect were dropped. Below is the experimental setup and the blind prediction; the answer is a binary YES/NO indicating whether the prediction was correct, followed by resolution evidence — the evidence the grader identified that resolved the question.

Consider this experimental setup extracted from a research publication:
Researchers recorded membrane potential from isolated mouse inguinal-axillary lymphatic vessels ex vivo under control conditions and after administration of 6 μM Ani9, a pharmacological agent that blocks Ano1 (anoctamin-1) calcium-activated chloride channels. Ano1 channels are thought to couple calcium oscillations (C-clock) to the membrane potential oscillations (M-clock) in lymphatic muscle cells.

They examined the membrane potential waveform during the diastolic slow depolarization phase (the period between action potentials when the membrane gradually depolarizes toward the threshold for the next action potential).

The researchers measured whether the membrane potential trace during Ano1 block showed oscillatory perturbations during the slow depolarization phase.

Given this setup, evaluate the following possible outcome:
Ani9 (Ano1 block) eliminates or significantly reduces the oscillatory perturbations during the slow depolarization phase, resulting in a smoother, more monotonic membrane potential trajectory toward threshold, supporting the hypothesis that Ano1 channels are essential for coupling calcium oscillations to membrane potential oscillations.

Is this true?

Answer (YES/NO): NO